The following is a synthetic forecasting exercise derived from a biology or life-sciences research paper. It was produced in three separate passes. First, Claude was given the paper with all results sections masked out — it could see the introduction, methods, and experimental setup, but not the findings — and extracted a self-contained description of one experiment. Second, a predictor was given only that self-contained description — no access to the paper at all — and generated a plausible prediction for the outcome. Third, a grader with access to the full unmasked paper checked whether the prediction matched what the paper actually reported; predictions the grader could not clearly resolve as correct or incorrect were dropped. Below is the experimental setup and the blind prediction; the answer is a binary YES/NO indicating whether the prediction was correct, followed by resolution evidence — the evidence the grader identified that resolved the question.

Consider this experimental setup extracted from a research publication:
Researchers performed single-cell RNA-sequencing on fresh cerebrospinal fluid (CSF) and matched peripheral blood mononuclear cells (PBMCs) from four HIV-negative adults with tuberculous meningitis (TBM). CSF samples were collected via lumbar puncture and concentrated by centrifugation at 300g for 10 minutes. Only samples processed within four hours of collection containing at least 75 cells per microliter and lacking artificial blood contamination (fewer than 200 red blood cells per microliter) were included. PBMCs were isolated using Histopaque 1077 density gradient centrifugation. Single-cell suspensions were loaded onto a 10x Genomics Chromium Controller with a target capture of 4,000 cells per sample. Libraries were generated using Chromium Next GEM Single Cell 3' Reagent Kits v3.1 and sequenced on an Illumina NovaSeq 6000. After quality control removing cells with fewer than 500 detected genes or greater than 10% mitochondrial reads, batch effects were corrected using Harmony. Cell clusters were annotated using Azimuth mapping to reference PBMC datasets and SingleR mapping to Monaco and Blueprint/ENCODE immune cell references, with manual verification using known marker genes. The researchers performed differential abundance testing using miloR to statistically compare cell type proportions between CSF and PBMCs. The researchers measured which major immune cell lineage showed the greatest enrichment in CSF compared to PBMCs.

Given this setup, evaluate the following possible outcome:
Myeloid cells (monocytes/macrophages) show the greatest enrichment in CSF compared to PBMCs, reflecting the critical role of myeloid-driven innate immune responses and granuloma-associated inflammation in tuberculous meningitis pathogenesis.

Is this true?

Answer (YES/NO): NO